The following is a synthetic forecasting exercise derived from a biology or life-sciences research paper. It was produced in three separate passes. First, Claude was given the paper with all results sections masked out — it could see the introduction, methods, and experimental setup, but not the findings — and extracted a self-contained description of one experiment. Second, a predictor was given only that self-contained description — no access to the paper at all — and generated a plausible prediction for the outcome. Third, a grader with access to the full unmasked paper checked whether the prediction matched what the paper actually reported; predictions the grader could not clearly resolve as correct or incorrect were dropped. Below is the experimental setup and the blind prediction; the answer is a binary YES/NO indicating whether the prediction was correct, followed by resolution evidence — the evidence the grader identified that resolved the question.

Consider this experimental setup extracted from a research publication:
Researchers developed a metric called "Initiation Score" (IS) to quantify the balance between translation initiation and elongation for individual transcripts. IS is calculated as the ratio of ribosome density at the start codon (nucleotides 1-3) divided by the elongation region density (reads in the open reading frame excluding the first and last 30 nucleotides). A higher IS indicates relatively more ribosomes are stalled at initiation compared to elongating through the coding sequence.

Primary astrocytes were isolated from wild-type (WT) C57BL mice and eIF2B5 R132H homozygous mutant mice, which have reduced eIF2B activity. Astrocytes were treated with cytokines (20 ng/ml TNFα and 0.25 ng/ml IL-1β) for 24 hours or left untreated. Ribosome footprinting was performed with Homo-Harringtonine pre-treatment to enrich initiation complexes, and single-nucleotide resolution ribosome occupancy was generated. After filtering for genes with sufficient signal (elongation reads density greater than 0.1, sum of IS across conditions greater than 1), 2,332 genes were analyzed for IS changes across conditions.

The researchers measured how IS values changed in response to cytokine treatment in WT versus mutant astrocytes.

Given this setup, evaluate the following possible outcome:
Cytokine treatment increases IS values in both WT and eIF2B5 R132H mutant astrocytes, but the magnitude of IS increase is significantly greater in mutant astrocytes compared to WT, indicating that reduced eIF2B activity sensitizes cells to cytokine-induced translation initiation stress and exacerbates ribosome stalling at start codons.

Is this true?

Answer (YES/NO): NO